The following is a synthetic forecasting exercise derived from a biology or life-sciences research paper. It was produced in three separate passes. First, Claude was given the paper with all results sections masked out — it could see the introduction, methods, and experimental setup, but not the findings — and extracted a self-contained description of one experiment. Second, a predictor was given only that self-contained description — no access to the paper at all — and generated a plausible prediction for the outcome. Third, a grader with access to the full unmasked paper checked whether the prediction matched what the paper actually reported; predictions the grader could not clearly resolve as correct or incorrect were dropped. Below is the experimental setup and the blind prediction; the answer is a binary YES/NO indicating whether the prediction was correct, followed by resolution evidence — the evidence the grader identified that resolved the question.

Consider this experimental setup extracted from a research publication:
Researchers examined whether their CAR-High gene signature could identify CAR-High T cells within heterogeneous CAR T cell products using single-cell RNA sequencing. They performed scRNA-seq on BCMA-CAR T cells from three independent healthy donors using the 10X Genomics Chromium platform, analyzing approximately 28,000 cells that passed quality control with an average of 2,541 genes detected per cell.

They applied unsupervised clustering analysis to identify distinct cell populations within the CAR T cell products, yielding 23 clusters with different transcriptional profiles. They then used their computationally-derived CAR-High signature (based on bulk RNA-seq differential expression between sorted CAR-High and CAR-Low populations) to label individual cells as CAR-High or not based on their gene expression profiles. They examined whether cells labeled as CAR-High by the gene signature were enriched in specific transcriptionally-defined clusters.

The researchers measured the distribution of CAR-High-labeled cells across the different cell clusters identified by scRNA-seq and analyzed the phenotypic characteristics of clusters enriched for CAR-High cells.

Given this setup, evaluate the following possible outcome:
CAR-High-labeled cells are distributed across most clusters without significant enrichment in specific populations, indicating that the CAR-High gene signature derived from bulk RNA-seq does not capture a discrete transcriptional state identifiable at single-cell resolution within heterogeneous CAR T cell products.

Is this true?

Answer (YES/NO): NO